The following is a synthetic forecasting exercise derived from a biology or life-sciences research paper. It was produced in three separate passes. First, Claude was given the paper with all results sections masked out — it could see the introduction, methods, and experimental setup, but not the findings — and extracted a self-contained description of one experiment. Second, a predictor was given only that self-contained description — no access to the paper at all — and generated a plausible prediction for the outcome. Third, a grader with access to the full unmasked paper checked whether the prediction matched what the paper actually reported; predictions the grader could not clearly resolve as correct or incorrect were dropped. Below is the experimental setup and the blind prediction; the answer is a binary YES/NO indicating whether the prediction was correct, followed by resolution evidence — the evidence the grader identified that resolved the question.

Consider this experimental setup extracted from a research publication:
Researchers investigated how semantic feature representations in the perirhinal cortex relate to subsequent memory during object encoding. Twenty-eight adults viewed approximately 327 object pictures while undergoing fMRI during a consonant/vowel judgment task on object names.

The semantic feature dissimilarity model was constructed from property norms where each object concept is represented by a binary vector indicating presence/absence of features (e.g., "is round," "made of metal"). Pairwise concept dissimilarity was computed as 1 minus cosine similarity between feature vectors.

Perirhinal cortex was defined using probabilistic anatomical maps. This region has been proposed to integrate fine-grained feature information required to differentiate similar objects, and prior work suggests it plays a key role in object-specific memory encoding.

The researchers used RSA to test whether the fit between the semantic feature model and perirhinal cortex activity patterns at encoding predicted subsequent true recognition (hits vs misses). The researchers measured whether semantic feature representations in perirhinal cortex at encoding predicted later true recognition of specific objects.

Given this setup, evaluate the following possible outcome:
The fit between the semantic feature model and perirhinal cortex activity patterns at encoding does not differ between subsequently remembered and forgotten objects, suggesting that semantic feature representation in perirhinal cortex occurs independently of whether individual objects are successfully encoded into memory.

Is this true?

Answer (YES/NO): YES